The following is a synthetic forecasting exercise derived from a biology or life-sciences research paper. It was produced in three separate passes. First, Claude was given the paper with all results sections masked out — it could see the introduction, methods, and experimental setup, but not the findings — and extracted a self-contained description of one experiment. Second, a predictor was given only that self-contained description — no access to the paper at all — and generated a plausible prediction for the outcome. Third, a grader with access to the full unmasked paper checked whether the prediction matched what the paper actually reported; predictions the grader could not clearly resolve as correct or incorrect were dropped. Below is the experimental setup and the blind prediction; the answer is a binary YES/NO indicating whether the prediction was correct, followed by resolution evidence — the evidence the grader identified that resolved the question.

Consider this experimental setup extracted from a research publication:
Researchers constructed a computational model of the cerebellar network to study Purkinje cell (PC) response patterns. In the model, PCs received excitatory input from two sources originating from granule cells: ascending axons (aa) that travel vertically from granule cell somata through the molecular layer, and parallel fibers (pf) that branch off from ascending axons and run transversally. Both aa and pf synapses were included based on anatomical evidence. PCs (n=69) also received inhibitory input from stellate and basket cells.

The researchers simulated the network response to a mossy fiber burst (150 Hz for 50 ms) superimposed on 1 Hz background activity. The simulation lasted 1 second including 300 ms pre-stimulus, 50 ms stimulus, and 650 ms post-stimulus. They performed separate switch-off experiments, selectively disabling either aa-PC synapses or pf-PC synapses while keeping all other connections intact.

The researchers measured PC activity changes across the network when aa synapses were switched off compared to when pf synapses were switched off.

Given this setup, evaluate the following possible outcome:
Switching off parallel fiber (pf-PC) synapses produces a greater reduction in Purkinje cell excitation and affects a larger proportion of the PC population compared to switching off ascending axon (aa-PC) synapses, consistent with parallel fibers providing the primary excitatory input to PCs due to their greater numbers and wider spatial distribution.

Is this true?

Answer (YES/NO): NO